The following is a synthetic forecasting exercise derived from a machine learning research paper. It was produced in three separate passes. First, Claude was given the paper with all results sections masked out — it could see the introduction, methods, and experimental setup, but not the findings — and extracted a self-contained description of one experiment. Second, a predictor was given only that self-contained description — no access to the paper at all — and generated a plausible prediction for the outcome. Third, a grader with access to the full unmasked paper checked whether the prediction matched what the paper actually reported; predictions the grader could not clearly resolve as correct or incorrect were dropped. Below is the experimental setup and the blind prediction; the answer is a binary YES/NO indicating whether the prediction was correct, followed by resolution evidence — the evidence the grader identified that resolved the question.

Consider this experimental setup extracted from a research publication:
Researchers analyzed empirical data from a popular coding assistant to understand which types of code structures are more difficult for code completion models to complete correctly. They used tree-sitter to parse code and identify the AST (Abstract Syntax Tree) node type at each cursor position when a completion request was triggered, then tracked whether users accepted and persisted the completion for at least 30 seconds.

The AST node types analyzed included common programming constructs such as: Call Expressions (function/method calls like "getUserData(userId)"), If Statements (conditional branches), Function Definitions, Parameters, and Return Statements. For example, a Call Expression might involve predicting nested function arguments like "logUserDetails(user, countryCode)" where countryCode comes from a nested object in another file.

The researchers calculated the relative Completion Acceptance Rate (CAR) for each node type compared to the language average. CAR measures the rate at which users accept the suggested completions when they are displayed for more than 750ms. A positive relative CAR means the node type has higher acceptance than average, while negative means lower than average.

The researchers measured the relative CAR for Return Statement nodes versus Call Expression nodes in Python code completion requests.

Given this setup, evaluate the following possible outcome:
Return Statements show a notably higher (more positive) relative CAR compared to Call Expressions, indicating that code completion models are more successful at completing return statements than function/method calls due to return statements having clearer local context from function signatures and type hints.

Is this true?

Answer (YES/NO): YES